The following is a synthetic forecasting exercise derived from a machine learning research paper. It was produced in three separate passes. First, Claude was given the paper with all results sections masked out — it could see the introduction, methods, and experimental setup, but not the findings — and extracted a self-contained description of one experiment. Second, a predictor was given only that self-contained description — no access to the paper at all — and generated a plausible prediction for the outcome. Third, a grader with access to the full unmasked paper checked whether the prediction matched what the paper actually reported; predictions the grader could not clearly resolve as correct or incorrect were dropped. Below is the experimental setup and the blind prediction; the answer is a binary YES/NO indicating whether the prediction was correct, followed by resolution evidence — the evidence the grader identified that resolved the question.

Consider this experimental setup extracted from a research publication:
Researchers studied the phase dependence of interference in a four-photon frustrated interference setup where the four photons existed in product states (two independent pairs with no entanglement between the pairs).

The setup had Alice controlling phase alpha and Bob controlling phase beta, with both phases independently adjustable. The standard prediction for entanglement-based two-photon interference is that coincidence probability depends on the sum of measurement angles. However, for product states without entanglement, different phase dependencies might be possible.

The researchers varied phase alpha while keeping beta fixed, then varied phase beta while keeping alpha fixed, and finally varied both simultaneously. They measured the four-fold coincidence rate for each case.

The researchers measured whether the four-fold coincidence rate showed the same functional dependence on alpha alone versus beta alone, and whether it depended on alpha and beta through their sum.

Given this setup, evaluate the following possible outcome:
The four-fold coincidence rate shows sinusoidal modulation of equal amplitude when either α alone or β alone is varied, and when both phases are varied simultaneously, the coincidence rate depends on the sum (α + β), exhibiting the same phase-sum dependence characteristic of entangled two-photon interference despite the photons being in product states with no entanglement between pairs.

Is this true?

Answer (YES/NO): YES